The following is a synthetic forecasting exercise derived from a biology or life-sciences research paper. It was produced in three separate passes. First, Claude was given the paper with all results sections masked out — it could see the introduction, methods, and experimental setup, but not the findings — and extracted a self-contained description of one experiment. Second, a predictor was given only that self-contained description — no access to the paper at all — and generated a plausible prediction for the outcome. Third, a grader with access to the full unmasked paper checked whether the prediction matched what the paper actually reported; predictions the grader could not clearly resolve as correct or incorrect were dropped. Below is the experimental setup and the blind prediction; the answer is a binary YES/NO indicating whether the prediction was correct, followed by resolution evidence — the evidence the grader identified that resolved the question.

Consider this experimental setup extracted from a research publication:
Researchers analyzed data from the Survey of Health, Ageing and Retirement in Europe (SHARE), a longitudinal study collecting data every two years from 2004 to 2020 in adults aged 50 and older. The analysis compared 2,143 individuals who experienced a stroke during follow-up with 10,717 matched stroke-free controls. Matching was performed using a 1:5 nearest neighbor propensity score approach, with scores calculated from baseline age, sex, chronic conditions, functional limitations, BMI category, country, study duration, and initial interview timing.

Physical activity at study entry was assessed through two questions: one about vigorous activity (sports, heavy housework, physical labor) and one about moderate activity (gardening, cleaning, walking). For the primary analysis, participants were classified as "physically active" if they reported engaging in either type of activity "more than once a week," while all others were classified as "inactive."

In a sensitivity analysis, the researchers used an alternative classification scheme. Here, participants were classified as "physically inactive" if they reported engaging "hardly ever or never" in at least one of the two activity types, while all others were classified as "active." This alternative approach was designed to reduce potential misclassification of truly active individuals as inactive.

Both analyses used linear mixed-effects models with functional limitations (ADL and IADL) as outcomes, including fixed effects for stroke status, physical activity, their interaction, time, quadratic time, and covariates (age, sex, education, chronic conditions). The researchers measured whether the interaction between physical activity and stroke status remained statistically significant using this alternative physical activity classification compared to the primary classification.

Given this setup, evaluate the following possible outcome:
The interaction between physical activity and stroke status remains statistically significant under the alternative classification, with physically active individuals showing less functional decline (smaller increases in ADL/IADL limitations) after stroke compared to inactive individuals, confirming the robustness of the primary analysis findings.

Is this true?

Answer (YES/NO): YES